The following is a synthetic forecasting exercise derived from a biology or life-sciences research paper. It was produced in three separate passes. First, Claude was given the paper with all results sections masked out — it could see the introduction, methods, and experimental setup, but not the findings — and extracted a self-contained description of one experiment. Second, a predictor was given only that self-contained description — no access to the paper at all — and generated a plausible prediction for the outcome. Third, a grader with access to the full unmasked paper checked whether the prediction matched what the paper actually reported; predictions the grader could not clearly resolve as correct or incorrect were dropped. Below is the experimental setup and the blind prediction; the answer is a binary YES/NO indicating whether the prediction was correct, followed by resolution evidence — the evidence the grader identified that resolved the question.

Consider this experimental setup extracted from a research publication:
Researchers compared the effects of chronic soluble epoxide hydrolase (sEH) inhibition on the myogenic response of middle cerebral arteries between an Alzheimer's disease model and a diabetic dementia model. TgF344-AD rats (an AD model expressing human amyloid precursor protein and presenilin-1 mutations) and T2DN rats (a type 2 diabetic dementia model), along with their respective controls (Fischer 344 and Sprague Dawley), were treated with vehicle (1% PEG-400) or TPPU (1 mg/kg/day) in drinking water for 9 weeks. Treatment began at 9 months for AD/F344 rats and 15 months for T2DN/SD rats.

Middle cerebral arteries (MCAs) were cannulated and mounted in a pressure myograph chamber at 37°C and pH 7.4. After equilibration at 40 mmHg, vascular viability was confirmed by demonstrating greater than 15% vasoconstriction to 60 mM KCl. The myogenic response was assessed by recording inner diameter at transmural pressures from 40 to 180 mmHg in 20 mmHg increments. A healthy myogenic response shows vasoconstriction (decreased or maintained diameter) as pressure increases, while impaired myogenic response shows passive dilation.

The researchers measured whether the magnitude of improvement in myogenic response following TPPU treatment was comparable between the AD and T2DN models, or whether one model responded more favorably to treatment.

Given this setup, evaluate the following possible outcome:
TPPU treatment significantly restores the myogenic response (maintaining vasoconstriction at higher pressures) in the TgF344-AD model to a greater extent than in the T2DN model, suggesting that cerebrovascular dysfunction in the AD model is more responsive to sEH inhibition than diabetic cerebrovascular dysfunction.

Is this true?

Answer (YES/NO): NO